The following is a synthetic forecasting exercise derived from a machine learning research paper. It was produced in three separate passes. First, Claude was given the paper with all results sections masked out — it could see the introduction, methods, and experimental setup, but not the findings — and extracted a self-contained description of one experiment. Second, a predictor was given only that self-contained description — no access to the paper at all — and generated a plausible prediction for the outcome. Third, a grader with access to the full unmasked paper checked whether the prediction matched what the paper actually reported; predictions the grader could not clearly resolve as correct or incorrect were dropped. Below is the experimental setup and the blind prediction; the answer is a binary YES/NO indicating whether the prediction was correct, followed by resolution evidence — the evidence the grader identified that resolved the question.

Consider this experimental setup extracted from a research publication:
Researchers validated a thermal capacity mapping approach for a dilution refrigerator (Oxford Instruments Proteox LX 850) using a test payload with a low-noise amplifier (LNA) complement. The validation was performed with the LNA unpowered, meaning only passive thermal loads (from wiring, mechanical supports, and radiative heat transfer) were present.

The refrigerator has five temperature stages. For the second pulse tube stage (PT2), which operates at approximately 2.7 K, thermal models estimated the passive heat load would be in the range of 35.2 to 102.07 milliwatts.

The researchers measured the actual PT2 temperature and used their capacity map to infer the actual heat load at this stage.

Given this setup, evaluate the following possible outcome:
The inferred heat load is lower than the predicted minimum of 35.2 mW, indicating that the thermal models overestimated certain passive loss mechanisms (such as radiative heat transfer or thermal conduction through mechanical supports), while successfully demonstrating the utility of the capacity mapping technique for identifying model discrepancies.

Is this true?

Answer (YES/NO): NO